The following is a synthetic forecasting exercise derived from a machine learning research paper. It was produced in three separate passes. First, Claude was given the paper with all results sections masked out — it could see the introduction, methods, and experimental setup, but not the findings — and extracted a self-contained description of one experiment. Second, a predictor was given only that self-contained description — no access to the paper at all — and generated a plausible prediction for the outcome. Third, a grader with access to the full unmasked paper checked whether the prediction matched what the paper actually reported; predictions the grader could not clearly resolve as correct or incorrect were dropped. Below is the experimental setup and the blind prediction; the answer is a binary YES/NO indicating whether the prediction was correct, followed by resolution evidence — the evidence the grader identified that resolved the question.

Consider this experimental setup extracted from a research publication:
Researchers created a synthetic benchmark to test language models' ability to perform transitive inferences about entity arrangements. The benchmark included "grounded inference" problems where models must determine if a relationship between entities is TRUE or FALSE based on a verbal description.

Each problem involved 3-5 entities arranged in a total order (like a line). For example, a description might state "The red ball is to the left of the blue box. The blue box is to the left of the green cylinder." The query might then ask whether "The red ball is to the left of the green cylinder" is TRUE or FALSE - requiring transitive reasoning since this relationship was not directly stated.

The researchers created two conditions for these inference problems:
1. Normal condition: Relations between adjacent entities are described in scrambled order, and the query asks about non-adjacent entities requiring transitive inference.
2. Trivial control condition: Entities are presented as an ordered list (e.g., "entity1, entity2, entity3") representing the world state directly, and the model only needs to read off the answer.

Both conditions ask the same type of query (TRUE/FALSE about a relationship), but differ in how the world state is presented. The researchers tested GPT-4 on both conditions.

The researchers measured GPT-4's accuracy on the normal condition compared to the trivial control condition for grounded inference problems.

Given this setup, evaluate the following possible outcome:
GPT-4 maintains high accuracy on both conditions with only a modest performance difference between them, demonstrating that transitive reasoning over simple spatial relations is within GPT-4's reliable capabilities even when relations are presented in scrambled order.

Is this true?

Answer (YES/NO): NO